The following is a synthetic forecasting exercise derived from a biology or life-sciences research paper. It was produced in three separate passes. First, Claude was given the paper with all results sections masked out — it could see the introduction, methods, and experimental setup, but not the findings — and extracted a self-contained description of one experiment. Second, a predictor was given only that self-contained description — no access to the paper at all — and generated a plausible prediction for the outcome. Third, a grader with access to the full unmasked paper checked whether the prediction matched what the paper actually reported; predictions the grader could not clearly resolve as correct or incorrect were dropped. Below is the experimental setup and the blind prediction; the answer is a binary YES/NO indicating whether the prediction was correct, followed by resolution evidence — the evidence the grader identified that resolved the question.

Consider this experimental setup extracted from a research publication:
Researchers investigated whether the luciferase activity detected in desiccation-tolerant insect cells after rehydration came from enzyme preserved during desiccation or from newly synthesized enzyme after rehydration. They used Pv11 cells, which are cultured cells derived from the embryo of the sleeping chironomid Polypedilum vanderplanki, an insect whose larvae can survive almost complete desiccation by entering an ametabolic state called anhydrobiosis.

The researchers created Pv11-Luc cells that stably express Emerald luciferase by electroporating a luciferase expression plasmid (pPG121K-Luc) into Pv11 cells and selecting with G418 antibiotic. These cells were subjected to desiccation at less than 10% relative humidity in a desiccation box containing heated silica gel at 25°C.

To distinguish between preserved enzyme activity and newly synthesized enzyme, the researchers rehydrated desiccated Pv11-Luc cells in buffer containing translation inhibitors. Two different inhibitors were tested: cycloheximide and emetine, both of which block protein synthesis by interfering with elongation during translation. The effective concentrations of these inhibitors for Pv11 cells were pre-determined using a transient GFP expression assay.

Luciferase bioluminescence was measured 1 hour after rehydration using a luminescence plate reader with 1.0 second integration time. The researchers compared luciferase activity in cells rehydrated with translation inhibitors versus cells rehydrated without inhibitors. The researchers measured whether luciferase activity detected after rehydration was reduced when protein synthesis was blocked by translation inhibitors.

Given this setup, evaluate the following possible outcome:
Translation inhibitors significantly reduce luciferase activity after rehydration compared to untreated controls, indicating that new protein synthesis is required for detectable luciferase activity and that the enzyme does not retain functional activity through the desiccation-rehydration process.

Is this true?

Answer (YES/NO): NO